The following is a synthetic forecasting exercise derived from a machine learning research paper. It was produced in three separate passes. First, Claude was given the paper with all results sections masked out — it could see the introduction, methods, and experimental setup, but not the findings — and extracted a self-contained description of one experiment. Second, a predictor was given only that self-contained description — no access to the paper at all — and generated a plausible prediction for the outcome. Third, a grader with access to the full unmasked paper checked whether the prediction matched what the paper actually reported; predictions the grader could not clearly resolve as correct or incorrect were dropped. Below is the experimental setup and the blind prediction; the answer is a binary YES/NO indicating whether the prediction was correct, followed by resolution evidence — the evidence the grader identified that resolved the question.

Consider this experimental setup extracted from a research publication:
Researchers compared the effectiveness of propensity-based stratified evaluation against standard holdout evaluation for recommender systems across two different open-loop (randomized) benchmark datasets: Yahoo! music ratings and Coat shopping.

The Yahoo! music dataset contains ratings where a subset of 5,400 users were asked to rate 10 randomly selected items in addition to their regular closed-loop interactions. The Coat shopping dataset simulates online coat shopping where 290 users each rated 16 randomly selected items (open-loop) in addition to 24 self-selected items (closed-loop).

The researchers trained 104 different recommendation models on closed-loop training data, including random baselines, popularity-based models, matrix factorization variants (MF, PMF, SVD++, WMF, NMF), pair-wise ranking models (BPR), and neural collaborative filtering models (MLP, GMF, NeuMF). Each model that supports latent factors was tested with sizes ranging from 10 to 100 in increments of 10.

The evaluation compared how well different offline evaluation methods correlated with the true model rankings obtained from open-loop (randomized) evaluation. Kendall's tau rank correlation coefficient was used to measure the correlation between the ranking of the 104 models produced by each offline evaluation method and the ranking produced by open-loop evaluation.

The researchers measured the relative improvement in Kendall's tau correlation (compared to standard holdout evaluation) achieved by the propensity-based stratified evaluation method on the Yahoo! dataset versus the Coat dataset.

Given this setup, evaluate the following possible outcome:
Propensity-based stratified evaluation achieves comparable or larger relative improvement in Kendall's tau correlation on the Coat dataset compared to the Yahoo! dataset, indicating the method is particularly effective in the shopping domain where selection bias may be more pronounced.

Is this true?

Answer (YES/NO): YES